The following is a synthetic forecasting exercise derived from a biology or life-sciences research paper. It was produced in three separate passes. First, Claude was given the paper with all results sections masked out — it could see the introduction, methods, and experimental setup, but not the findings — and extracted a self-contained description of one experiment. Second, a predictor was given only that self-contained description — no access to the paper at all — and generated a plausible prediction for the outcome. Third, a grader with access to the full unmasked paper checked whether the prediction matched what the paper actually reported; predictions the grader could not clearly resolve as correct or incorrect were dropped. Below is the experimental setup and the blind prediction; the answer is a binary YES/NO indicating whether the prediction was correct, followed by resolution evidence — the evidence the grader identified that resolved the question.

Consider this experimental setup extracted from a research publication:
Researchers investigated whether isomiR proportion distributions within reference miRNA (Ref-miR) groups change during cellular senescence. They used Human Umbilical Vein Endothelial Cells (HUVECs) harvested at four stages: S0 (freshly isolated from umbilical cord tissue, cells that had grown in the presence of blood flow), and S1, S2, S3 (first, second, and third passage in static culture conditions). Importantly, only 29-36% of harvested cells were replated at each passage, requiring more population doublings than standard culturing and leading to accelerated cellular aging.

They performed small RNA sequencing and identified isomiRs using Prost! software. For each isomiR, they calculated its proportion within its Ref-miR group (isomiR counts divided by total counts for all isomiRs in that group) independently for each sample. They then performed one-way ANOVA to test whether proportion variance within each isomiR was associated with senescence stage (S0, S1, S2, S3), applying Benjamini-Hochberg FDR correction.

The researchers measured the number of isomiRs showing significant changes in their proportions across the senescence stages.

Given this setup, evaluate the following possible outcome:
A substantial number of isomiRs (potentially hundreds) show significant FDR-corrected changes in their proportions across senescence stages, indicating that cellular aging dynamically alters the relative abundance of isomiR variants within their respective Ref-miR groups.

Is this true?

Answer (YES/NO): YES